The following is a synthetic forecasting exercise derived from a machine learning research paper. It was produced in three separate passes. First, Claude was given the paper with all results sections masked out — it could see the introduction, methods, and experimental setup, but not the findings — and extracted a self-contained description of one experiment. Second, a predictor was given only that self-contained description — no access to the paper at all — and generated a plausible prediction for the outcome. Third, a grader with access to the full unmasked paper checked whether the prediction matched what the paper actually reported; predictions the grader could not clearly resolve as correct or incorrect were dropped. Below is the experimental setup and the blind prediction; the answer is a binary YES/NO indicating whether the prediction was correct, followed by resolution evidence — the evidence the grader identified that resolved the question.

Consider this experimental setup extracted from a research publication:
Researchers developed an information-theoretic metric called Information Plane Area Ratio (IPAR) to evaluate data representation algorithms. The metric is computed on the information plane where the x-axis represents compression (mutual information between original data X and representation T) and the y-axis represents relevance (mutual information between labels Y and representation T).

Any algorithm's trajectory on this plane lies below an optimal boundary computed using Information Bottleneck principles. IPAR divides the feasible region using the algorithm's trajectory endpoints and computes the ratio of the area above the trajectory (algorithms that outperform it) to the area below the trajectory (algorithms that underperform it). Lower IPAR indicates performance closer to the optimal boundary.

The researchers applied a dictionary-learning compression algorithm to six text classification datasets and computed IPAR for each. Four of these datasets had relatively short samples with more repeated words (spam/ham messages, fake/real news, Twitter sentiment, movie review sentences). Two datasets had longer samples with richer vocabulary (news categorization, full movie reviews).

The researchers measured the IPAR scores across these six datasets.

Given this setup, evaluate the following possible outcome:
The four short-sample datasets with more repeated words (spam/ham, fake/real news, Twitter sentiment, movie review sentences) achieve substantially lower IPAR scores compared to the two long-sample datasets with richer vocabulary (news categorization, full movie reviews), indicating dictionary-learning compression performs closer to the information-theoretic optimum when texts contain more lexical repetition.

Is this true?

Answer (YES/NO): YES